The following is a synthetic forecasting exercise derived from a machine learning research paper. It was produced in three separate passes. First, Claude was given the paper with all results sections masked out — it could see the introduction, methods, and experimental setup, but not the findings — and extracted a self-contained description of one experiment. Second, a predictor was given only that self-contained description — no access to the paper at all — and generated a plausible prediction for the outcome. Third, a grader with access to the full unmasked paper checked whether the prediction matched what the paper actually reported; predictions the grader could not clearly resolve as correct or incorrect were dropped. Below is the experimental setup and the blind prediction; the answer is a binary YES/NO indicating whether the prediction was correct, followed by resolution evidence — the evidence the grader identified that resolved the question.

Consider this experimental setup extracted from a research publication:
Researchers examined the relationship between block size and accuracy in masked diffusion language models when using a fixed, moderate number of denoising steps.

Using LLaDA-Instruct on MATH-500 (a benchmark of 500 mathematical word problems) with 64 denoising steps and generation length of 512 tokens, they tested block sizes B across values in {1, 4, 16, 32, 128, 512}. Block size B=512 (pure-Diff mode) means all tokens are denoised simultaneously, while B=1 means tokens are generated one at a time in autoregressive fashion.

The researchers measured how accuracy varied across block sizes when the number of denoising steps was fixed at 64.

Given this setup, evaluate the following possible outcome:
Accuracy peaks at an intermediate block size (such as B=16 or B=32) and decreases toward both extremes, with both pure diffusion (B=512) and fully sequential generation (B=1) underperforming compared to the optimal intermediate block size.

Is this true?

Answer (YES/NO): YES